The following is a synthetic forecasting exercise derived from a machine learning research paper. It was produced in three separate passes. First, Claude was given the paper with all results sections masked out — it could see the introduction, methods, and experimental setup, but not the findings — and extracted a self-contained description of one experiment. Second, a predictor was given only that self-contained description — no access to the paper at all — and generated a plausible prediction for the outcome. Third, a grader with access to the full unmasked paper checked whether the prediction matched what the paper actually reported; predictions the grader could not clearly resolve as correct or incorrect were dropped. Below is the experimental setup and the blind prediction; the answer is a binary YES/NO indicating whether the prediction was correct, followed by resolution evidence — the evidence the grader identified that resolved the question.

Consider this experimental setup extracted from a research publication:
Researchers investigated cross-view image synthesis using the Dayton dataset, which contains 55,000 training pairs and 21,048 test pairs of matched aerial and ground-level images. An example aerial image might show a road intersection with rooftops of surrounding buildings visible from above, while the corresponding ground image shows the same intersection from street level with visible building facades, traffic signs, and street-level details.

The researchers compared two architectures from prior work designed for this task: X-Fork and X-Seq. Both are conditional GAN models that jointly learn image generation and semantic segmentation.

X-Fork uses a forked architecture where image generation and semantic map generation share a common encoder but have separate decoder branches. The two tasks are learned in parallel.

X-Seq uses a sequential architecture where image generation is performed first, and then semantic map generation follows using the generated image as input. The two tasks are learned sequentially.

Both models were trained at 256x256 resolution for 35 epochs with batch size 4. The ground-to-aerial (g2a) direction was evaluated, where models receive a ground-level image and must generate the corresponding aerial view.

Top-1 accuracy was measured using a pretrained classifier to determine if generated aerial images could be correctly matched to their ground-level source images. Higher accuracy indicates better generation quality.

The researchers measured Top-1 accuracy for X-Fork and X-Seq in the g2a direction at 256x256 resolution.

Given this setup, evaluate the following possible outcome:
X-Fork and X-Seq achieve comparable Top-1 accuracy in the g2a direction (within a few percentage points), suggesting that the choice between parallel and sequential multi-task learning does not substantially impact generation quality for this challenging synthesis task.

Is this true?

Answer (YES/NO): NO